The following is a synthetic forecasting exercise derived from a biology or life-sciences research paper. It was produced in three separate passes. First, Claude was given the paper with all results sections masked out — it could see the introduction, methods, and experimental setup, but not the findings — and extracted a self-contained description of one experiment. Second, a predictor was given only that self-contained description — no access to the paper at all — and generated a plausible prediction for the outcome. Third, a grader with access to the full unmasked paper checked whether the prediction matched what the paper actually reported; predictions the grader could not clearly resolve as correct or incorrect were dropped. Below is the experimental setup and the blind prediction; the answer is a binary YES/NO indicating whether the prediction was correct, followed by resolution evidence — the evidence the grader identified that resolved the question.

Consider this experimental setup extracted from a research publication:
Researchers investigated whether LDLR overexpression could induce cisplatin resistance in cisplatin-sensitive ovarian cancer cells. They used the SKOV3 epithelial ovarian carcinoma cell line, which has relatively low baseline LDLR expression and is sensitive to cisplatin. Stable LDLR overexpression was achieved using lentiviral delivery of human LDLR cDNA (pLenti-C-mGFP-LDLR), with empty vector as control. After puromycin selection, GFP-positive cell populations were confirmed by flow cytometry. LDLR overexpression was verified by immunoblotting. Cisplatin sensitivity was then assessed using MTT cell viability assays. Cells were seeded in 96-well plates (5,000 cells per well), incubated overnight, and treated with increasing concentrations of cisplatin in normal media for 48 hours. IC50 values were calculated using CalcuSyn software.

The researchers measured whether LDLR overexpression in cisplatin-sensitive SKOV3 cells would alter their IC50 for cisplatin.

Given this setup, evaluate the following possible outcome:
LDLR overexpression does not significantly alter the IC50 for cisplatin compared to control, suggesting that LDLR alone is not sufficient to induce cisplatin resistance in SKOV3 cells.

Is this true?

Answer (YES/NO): NO